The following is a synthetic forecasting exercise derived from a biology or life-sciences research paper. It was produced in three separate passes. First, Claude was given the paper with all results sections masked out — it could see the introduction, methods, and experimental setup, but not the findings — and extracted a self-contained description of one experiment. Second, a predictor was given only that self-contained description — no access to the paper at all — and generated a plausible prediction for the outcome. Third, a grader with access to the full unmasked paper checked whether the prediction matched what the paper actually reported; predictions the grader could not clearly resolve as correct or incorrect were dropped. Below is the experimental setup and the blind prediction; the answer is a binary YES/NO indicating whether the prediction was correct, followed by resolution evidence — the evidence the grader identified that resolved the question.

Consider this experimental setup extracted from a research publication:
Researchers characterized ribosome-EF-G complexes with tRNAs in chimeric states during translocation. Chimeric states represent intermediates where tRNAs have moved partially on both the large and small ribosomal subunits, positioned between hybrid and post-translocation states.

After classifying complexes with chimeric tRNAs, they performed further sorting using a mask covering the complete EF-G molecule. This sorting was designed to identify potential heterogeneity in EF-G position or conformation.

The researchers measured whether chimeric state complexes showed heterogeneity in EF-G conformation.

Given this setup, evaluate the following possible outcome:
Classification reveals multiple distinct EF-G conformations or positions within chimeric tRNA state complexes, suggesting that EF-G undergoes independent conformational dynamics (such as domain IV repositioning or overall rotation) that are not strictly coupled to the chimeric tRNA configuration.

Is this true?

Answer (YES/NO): YES